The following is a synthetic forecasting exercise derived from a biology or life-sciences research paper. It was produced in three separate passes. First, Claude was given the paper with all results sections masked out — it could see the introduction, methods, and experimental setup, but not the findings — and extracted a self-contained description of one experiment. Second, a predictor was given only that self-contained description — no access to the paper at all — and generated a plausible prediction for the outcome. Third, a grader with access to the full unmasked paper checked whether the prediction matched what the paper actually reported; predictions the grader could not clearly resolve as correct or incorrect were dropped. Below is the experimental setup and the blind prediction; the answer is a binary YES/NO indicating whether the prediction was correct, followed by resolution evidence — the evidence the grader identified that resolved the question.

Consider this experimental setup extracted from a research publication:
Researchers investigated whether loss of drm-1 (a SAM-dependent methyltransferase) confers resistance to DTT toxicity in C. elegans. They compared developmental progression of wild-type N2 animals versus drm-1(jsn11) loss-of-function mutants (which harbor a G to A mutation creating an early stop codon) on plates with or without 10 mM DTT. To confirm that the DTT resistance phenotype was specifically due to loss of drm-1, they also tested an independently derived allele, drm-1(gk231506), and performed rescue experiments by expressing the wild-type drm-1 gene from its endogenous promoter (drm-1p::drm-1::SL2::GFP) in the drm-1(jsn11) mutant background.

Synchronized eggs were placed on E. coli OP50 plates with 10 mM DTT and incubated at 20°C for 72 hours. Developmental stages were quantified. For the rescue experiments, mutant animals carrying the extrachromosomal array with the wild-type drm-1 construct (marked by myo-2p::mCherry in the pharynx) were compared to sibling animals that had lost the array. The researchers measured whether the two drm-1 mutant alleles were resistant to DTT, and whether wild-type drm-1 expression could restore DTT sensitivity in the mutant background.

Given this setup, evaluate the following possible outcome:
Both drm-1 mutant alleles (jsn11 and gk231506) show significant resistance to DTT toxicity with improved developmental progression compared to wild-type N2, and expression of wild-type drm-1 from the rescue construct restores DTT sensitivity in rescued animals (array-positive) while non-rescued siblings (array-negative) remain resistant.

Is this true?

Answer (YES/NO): YES